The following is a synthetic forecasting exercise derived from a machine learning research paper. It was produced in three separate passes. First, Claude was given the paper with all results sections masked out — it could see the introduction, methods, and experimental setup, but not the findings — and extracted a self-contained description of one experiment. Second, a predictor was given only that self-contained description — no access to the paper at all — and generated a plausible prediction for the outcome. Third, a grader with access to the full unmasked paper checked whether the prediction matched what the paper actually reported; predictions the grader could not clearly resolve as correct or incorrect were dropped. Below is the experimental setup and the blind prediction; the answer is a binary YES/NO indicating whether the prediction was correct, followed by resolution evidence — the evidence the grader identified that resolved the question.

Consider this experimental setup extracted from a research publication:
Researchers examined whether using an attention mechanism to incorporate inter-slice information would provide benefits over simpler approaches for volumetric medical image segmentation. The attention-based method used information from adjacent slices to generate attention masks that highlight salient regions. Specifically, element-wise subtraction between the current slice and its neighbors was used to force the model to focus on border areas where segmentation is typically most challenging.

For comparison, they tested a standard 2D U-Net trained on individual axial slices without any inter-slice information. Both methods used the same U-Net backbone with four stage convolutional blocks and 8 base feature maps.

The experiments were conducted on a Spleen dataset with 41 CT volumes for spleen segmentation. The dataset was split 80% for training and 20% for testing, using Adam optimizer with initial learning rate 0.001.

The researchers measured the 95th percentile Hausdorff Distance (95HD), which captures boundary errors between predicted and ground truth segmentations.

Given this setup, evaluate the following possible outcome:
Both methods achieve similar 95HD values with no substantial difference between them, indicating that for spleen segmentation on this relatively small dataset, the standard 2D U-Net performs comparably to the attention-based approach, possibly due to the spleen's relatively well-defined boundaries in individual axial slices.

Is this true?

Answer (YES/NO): NO